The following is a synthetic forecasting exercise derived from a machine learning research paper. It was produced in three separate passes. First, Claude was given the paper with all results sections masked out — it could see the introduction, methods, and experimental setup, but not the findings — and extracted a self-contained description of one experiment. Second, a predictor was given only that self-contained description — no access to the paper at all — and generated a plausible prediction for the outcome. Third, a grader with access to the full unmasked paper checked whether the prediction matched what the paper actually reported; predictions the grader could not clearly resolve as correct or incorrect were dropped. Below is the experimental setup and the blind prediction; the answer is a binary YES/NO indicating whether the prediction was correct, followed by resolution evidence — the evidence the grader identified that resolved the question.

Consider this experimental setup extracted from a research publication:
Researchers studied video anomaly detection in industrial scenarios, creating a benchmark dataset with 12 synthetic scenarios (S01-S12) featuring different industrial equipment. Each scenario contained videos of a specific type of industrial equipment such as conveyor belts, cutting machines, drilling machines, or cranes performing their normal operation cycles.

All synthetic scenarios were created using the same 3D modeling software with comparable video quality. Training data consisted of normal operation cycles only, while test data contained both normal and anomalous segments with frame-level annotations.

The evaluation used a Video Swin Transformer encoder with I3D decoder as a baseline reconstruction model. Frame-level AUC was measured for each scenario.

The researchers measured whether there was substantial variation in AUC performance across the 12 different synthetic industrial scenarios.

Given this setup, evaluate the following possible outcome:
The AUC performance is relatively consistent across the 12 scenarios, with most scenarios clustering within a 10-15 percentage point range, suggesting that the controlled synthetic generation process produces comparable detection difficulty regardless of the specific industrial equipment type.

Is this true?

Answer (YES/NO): NO